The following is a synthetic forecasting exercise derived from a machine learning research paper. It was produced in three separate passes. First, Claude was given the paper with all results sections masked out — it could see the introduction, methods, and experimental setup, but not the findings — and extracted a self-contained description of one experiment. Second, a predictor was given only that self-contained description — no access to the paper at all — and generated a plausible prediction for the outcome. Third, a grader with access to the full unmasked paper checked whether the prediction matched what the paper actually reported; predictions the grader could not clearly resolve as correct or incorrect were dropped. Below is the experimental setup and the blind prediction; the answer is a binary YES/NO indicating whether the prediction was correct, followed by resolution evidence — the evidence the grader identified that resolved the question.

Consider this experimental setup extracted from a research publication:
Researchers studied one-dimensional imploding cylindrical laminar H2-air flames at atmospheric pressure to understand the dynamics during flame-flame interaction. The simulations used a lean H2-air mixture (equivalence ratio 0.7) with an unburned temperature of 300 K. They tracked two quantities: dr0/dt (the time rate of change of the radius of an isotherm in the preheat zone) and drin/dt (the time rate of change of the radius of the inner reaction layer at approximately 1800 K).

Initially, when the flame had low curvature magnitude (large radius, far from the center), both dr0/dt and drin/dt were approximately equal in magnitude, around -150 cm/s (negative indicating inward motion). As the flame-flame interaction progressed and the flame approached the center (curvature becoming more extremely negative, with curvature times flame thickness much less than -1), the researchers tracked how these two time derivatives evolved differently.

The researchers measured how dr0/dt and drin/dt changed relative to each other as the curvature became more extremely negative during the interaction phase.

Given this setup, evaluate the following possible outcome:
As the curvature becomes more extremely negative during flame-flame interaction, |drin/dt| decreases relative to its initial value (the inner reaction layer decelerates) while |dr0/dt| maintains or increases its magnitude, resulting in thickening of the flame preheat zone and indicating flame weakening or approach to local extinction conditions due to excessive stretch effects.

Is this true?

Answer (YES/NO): NO